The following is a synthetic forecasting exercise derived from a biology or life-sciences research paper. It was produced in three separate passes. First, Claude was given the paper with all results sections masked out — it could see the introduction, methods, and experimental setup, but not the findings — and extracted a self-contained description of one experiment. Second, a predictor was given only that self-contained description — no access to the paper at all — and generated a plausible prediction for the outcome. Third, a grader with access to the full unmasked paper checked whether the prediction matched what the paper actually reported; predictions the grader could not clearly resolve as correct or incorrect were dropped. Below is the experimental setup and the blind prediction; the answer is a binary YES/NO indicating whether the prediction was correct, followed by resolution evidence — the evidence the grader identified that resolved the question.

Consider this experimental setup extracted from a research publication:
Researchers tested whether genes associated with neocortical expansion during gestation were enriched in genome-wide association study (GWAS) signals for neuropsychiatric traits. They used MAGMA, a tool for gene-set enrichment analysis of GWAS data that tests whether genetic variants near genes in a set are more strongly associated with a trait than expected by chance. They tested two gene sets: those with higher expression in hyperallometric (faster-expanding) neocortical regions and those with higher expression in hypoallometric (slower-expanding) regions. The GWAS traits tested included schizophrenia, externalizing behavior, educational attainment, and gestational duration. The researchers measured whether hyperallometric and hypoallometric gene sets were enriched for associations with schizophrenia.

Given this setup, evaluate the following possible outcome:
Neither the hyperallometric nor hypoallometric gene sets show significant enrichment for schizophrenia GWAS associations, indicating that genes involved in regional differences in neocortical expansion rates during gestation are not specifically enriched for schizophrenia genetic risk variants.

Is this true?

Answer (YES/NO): NO